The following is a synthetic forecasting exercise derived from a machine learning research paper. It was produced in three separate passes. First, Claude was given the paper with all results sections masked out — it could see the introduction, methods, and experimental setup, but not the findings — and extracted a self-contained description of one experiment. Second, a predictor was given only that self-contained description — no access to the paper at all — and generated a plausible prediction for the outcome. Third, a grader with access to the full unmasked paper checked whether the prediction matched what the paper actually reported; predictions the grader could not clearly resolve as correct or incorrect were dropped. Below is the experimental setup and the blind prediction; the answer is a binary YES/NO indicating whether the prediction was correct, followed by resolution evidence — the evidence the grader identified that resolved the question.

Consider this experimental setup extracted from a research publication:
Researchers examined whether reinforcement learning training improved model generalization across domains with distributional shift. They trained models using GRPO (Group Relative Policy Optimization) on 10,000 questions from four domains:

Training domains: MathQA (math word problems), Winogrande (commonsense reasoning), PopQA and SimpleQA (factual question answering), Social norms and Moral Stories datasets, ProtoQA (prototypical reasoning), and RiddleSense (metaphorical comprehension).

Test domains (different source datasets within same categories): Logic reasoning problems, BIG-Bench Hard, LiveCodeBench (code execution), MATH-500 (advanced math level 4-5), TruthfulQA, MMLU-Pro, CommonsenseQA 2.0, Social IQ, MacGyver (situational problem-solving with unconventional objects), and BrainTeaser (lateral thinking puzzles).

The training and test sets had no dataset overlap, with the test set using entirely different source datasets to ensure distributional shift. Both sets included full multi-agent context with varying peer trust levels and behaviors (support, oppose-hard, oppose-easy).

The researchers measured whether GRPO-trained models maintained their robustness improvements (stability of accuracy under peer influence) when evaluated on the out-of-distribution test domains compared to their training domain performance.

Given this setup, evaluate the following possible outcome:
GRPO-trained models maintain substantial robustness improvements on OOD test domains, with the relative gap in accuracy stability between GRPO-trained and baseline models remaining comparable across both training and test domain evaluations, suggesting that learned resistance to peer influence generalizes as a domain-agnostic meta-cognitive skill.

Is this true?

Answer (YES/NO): NO